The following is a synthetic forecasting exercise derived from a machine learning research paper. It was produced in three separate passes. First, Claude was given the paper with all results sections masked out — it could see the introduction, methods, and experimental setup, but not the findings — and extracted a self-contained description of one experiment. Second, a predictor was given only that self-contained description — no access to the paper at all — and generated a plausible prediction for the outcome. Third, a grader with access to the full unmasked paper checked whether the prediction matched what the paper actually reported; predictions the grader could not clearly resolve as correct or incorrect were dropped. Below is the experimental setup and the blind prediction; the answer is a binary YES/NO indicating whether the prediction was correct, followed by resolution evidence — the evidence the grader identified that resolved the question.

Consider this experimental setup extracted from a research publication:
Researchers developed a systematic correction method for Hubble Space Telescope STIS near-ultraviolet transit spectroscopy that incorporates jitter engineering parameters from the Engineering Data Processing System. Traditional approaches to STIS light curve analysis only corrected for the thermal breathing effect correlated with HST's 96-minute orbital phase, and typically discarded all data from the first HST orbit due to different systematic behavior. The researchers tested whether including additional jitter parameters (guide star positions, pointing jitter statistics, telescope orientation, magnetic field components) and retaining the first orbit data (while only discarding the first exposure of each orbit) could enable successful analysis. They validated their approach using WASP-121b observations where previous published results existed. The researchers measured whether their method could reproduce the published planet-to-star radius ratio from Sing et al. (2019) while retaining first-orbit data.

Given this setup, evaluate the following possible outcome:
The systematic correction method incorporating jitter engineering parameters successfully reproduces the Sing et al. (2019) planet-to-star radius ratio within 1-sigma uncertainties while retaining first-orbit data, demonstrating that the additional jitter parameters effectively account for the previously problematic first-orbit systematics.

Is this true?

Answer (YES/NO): YES